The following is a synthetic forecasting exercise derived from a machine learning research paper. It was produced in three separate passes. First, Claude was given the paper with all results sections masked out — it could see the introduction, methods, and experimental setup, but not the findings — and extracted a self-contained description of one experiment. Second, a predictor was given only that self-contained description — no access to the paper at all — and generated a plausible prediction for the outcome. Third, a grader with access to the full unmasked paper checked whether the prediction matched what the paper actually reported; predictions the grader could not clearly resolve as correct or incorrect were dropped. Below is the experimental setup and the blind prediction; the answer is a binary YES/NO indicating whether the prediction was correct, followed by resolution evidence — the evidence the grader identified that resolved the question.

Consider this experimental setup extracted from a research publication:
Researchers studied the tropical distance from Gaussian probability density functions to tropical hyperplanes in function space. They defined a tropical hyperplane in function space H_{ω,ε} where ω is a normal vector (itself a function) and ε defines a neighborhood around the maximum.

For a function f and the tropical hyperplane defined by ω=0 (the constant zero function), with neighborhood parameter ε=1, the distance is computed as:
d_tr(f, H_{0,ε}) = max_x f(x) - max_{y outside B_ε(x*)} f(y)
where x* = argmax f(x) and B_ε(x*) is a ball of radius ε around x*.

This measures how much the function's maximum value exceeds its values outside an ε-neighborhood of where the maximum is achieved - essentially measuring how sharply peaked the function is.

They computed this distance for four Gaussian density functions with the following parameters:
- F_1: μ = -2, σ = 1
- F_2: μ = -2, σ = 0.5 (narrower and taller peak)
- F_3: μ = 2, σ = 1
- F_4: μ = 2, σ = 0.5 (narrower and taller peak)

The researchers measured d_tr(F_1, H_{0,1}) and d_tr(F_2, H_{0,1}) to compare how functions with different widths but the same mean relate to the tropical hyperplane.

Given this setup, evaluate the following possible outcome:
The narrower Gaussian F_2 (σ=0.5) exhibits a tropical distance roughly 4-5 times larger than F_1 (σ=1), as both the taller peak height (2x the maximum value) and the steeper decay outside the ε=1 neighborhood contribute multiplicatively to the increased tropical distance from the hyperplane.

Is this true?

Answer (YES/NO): YES